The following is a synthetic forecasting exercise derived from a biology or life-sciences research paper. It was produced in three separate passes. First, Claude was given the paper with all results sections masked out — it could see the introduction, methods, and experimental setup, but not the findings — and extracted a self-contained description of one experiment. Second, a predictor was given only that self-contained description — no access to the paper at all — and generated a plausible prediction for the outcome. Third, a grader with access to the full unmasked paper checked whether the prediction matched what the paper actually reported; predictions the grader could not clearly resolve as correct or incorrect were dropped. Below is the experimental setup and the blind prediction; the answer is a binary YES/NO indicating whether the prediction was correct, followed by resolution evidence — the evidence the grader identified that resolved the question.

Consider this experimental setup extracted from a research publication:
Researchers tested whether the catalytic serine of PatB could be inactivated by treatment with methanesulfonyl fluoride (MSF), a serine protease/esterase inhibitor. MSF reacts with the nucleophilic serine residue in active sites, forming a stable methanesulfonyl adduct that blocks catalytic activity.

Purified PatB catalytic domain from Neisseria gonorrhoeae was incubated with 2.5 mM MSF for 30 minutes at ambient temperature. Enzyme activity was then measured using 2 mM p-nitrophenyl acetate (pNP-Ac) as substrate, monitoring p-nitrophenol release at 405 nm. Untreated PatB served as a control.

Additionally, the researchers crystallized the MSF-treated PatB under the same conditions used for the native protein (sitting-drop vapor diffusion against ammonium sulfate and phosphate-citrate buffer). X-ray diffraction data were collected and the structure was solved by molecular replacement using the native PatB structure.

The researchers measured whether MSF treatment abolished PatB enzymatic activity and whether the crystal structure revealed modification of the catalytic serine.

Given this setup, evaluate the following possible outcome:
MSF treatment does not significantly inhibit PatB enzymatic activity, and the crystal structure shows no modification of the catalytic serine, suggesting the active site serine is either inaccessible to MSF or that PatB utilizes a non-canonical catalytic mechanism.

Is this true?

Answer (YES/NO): NO